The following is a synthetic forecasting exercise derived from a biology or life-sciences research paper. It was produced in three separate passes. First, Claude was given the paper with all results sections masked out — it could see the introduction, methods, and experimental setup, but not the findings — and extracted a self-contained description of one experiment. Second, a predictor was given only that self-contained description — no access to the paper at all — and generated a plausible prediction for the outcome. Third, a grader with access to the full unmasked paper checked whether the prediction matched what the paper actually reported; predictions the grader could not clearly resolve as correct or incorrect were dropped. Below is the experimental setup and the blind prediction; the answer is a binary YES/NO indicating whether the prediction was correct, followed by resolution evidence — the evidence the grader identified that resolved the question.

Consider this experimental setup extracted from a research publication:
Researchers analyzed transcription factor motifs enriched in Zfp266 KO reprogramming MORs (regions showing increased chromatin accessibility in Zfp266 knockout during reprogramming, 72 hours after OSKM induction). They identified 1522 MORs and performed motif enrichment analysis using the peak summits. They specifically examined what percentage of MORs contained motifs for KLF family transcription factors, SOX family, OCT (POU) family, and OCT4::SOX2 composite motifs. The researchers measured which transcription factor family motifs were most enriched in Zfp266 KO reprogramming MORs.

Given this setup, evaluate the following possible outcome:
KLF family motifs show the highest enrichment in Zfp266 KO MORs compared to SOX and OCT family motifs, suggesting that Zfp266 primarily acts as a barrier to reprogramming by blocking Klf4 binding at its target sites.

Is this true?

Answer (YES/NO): YES